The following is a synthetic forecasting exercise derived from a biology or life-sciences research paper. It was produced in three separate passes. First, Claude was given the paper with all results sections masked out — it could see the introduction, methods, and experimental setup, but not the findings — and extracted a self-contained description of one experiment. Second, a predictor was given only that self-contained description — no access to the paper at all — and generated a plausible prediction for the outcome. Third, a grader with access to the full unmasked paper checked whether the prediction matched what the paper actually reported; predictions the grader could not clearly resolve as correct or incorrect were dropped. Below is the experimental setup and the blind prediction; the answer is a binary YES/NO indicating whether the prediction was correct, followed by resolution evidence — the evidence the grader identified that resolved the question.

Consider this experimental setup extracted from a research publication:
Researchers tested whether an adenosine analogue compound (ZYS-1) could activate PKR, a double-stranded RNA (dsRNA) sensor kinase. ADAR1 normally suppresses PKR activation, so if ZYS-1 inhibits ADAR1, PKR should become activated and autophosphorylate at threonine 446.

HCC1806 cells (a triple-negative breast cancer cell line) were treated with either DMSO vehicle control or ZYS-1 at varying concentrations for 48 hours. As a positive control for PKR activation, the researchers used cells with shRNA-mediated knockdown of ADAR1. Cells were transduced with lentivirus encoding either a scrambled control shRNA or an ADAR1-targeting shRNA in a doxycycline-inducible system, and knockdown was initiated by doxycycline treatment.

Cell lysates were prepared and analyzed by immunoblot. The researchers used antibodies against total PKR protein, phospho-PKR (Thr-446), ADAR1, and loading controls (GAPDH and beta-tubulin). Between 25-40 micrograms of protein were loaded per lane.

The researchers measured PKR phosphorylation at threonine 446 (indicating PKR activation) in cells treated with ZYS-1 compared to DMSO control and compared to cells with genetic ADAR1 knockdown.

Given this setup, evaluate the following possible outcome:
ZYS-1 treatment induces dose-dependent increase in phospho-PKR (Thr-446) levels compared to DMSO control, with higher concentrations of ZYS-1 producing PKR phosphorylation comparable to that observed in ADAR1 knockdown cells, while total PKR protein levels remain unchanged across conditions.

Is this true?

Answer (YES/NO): NO